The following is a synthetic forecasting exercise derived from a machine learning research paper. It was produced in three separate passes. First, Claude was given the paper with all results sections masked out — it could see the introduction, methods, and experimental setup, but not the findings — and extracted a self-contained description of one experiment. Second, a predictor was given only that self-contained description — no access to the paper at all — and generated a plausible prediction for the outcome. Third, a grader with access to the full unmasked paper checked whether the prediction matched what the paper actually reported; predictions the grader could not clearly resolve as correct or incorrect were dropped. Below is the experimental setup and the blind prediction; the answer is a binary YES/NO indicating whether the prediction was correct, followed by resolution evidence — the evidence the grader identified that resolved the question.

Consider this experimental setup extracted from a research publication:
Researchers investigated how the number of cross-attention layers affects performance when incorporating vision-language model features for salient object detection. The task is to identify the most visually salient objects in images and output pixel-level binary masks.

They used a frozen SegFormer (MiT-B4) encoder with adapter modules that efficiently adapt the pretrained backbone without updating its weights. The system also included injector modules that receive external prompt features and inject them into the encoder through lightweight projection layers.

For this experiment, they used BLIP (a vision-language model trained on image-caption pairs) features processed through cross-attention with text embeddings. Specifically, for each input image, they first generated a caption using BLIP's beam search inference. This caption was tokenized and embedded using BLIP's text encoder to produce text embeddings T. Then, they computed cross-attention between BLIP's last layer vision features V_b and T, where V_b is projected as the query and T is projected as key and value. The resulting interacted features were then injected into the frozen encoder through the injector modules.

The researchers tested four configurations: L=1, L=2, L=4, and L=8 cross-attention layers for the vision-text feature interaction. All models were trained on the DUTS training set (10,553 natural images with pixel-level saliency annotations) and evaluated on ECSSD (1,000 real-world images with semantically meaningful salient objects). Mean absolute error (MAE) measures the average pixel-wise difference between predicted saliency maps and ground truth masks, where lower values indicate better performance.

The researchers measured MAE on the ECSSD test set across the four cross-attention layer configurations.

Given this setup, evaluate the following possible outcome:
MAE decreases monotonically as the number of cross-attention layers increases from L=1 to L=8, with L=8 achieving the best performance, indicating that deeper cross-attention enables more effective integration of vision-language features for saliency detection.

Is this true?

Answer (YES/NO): NO